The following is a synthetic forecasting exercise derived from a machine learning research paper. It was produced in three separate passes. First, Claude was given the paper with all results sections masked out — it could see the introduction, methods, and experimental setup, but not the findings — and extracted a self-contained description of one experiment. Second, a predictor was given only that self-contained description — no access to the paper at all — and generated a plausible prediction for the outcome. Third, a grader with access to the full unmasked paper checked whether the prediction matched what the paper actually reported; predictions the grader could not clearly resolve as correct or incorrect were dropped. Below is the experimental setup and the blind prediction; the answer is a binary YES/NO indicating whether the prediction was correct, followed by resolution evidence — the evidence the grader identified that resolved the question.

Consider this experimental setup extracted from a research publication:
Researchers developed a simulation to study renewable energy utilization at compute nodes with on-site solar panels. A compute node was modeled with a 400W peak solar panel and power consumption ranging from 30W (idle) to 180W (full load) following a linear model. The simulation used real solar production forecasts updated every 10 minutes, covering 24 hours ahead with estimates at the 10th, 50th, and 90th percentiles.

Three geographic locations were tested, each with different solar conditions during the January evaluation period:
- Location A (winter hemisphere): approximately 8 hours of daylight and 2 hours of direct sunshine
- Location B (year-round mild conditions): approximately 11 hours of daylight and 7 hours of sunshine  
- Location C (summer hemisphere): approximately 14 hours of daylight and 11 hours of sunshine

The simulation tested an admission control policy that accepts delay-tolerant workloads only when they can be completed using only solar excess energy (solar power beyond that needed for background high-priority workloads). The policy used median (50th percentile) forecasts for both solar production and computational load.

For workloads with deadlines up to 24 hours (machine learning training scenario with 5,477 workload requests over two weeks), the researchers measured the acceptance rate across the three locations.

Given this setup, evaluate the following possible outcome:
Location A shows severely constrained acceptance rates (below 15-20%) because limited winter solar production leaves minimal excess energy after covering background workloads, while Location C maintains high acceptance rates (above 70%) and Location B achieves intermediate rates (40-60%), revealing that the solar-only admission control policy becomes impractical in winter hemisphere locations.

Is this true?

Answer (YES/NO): NO